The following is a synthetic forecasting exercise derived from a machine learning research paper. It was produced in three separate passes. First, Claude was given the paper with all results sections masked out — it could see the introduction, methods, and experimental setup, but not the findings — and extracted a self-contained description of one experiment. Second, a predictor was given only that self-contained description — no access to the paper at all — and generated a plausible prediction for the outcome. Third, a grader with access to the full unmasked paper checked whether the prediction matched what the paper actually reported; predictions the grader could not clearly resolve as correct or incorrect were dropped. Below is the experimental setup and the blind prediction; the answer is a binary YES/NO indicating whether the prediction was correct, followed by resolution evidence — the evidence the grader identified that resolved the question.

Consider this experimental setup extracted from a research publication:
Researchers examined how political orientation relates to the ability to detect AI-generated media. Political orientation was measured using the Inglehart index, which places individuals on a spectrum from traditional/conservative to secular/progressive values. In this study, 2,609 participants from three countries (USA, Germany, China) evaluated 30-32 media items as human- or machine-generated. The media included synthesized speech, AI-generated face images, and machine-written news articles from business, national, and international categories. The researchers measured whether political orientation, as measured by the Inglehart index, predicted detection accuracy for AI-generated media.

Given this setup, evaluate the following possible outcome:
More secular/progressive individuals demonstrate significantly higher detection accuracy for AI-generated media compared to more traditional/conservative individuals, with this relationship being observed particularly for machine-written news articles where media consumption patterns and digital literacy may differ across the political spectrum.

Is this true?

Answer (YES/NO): NO